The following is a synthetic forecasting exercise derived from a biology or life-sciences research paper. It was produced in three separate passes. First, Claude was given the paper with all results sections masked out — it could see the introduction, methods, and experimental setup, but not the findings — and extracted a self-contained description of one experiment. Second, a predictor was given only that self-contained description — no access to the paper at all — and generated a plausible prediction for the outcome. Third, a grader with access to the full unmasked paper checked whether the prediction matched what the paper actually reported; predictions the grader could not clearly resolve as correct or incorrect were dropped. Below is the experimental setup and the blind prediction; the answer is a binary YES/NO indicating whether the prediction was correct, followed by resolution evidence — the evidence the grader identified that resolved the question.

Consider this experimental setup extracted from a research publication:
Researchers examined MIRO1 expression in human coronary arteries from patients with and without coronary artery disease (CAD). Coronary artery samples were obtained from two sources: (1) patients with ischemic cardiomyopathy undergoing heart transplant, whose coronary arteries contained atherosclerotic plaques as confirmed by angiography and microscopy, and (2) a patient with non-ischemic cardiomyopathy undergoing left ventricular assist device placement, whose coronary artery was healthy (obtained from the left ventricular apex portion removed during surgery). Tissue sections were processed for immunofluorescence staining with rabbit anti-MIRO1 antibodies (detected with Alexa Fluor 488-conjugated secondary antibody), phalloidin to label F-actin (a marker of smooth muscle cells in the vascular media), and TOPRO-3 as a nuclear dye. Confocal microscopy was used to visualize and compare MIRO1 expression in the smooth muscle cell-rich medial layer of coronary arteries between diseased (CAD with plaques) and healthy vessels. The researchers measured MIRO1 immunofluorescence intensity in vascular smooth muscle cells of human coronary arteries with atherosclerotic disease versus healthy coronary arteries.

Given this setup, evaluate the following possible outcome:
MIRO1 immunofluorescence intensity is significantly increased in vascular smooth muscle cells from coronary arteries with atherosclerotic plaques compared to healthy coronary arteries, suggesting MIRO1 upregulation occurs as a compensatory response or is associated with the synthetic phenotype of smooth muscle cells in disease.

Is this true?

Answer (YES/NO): YES